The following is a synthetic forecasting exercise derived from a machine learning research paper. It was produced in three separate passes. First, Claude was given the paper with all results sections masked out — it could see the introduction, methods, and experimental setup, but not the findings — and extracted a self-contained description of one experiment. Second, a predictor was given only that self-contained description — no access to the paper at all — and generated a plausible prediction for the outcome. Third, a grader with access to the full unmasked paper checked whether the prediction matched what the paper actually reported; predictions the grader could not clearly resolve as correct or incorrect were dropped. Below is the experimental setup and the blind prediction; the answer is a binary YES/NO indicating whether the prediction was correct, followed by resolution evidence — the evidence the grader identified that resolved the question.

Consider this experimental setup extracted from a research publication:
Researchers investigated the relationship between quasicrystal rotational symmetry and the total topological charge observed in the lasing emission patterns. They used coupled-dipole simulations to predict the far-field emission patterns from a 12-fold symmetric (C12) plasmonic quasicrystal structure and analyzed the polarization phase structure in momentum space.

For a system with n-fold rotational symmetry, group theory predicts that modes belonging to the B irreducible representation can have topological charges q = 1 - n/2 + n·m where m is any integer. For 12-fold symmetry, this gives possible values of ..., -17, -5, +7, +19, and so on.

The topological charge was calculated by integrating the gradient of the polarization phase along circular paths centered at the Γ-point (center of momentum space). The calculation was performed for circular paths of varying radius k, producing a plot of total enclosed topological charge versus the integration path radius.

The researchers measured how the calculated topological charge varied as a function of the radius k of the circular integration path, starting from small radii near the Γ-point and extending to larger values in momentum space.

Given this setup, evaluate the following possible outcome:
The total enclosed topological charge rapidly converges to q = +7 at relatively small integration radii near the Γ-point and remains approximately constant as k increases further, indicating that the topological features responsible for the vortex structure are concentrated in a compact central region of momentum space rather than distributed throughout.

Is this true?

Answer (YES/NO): NO